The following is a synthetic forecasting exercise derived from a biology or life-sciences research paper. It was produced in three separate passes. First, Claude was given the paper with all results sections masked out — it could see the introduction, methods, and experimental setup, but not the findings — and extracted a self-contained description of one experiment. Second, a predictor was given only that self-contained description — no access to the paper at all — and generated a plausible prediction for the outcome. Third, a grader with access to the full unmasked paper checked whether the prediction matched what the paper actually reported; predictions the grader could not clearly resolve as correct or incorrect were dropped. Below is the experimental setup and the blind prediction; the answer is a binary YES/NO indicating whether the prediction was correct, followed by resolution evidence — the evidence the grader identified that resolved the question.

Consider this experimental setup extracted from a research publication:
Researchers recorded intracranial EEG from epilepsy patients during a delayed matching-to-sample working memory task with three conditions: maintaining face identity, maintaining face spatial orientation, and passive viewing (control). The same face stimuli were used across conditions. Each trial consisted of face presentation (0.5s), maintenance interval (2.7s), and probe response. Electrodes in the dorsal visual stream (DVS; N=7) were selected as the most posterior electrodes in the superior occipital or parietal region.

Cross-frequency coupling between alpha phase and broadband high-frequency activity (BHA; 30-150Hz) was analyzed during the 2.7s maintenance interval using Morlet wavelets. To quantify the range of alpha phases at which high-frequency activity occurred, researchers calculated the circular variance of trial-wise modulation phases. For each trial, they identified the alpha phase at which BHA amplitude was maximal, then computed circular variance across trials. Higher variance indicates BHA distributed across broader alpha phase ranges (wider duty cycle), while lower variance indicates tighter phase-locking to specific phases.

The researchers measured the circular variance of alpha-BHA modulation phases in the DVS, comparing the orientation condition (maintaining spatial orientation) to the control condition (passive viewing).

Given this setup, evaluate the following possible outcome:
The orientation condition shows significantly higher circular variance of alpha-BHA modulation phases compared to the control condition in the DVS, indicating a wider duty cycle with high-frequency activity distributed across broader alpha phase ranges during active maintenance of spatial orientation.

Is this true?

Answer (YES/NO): YES